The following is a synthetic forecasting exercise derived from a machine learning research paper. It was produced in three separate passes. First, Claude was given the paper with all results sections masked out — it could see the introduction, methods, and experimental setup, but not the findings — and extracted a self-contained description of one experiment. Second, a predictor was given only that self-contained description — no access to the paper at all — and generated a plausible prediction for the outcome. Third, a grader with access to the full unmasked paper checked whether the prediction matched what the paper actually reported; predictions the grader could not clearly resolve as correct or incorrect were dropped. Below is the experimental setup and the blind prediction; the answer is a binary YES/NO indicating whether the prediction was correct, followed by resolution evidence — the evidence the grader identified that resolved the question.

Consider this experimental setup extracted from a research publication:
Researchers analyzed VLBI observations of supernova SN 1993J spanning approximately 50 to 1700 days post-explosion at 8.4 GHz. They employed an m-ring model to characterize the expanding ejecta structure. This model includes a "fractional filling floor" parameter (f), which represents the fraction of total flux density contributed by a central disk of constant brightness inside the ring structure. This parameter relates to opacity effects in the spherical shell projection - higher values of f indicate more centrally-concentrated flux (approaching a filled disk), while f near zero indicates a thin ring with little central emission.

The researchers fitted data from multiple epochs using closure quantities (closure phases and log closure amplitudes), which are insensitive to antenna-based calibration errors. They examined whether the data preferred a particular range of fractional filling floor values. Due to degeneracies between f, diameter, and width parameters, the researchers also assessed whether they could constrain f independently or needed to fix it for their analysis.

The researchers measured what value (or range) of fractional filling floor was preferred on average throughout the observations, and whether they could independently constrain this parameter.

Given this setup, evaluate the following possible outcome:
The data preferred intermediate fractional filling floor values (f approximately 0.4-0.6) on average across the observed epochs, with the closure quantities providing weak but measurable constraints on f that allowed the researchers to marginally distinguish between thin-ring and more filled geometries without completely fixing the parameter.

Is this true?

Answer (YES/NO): NO